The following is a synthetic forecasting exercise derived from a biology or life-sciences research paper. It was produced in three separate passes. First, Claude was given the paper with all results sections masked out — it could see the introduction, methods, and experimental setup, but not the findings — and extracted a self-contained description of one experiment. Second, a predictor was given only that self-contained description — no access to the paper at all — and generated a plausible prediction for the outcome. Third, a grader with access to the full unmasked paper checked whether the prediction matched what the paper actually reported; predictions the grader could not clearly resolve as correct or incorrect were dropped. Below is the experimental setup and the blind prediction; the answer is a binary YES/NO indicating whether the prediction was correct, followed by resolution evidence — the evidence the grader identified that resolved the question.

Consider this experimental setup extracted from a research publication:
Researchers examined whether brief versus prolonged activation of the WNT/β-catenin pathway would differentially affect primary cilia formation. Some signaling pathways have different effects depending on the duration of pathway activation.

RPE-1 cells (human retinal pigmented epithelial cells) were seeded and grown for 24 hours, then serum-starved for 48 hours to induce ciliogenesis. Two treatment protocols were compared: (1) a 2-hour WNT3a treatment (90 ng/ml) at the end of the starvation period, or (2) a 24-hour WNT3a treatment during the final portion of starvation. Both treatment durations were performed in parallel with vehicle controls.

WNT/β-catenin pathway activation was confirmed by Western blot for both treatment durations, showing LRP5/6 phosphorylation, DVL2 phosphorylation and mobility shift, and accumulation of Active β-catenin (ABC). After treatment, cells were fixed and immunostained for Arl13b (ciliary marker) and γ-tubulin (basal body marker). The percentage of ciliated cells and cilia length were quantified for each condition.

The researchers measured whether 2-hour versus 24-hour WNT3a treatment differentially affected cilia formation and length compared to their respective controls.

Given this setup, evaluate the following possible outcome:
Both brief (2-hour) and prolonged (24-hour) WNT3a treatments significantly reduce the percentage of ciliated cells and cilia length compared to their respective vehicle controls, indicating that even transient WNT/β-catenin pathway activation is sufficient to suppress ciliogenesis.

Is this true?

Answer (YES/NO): NO